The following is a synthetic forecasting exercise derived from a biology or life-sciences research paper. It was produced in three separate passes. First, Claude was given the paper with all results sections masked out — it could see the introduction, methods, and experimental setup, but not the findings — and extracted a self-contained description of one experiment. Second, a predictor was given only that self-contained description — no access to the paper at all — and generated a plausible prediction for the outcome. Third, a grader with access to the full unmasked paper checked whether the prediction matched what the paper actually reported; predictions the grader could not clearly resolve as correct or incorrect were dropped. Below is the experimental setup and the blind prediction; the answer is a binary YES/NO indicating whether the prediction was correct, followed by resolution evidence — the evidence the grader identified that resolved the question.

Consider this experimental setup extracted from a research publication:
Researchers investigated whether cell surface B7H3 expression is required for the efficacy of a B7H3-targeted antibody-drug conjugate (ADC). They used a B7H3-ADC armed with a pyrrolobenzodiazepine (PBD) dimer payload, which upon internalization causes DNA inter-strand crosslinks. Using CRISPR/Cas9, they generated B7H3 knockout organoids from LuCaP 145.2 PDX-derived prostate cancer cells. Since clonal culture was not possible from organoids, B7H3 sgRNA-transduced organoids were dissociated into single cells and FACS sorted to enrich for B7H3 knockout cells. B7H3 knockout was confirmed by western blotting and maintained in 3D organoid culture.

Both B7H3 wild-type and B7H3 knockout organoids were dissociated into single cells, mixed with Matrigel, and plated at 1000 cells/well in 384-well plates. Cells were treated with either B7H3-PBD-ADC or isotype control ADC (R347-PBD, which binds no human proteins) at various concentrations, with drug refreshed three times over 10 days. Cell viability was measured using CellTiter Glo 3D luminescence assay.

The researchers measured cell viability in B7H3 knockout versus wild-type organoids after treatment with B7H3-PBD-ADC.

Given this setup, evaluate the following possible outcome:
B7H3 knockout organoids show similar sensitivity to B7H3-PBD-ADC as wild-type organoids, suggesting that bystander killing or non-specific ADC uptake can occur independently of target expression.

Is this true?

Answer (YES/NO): NO